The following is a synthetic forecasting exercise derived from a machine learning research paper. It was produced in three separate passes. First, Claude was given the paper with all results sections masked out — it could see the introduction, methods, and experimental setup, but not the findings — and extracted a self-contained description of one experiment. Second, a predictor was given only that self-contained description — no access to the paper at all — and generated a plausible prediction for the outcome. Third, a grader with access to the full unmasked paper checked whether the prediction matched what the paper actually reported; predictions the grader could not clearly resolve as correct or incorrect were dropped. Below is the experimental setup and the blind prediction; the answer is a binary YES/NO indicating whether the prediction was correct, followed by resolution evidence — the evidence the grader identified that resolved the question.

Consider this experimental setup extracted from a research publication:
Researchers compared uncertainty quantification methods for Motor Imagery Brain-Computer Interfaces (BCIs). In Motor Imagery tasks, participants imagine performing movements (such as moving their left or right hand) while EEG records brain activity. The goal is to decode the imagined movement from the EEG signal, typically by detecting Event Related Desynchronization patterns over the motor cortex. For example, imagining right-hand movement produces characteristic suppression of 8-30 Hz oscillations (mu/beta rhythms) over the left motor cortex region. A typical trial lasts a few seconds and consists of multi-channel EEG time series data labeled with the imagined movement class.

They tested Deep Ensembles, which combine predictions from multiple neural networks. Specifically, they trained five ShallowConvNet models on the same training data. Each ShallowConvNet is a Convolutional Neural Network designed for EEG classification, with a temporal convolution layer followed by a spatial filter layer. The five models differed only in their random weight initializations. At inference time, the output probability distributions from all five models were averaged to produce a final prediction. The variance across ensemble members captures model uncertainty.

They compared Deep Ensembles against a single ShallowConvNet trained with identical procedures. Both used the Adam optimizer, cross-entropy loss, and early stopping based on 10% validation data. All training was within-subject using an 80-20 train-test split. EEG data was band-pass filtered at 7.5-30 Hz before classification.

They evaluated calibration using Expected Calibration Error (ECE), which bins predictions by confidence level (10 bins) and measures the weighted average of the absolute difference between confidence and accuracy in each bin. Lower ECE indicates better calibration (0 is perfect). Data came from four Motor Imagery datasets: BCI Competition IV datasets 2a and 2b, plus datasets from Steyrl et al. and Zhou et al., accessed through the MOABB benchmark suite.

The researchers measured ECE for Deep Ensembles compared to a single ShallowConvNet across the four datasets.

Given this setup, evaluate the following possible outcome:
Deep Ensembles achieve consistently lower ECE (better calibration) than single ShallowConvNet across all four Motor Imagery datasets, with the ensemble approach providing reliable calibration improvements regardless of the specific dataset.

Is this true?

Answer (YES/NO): NO